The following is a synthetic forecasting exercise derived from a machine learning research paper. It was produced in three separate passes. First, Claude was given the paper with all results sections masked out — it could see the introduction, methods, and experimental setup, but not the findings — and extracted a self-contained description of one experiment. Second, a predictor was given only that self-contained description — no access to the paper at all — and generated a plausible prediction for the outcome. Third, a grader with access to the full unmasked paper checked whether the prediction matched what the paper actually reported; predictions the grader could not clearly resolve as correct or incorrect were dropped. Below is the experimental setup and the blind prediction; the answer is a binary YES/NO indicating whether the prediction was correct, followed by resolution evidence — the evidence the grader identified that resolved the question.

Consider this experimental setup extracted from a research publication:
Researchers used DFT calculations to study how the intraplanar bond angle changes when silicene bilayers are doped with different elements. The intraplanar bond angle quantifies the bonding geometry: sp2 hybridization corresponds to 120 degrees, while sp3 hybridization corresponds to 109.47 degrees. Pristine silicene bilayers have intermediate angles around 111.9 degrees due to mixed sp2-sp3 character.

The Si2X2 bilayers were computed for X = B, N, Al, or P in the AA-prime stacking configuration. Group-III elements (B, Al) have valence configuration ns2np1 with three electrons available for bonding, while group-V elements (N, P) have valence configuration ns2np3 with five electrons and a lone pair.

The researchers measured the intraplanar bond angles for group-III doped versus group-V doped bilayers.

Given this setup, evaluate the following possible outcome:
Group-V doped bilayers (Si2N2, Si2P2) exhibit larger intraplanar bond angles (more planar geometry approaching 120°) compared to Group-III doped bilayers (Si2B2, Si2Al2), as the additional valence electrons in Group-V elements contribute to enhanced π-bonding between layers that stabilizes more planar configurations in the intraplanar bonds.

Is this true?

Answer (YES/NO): NO